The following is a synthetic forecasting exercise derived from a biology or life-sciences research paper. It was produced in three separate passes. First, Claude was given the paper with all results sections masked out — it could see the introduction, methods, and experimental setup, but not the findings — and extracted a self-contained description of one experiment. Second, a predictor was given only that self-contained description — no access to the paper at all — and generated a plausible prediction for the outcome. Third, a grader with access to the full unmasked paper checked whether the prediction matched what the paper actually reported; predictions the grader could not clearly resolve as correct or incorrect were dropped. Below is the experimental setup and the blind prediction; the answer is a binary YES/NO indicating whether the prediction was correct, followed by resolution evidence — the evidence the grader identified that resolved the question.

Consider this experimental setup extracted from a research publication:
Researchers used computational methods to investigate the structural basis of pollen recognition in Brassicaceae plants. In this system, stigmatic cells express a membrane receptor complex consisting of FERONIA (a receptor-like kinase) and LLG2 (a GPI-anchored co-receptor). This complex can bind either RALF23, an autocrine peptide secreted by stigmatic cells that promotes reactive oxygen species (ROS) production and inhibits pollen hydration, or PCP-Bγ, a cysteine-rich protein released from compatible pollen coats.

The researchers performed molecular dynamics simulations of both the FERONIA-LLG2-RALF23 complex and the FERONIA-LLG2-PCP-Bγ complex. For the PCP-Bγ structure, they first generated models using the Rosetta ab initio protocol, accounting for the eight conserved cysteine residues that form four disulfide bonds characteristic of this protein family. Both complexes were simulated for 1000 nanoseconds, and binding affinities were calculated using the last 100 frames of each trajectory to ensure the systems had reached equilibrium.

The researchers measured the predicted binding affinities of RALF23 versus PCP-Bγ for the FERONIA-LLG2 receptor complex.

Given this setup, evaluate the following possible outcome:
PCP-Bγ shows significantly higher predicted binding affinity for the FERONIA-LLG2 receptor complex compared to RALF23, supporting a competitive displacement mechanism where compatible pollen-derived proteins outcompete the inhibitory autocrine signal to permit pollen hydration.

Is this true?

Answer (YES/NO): NO